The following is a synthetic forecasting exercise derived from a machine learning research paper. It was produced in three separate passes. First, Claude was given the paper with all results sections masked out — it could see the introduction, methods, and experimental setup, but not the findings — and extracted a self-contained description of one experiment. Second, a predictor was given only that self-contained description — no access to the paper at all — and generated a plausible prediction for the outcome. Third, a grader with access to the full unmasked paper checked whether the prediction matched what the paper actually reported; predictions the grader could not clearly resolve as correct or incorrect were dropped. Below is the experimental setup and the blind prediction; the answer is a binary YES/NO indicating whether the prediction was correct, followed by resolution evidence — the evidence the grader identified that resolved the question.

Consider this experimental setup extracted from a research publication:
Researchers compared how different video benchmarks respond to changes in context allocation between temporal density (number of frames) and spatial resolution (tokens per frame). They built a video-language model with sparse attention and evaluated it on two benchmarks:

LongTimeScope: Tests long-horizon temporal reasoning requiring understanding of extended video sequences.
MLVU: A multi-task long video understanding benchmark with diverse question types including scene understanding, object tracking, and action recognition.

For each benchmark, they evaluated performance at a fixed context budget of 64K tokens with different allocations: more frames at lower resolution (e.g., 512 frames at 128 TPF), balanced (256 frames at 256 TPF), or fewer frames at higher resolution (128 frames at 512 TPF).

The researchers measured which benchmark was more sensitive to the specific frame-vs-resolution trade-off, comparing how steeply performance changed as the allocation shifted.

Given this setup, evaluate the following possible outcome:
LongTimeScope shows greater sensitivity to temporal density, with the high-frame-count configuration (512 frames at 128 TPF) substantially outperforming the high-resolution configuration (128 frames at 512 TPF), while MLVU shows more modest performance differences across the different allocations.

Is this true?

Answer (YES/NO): YES